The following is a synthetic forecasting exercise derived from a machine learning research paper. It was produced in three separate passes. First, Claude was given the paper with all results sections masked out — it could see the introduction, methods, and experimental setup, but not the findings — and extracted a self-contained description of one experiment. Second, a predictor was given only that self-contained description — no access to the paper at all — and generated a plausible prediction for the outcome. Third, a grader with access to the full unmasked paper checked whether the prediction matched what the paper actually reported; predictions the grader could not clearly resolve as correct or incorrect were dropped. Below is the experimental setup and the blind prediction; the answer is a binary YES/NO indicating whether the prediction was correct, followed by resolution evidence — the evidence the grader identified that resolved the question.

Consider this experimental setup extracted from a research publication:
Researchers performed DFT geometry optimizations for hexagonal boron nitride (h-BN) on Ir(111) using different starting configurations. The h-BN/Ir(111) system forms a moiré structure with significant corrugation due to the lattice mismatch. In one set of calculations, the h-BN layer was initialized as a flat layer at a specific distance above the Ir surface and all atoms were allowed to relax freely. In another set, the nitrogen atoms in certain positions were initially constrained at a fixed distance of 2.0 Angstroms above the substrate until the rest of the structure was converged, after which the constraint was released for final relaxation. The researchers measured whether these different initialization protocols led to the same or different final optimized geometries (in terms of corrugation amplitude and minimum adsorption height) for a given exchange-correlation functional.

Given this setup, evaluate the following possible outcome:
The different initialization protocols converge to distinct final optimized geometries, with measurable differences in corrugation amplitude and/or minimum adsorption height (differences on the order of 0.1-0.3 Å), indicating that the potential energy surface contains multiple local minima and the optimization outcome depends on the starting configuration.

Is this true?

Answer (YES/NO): NO